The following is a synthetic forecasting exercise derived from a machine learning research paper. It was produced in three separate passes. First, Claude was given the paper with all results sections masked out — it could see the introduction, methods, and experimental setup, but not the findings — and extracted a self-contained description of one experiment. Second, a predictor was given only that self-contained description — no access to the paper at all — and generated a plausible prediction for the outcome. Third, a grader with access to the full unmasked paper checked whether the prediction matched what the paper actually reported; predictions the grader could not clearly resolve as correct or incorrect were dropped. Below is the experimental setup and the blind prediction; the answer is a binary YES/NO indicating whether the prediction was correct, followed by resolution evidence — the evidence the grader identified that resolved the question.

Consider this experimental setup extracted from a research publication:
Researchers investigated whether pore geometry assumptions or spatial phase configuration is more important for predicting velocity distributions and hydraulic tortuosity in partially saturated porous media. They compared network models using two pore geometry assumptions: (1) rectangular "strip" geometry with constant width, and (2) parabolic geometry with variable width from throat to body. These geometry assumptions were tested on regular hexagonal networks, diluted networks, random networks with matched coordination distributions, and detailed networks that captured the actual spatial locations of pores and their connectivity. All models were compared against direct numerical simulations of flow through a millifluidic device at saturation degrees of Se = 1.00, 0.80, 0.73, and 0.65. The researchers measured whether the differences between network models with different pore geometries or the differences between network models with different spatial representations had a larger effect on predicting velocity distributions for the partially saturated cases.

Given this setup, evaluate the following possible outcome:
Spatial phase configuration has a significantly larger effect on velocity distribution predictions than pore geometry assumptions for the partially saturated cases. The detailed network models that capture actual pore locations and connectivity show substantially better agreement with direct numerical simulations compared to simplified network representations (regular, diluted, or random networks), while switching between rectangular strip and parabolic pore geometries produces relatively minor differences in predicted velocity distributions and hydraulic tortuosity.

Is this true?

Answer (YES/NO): YES